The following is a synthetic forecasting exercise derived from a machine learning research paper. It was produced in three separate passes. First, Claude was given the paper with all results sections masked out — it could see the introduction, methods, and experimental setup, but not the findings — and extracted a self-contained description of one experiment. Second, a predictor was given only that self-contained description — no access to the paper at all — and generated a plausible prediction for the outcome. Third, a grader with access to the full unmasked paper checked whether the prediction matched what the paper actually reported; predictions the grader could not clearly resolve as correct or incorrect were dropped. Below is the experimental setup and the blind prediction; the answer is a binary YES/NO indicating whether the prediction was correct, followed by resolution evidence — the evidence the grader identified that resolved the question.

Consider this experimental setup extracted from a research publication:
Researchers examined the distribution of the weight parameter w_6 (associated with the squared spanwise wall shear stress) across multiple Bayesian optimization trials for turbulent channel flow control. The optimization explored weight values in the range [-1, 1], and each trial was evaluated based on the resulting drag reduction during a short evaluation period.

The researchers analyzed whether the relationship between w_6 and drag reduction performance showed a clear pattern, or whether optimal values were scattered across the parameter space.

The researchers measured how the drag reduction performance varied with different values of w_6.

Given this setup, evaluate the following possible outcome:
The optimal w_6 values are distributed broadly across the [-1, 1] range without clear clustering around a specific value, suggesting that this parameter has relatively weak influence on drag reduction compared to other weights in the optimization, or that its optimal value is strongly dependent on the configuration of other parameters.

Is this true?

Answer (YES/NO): NO